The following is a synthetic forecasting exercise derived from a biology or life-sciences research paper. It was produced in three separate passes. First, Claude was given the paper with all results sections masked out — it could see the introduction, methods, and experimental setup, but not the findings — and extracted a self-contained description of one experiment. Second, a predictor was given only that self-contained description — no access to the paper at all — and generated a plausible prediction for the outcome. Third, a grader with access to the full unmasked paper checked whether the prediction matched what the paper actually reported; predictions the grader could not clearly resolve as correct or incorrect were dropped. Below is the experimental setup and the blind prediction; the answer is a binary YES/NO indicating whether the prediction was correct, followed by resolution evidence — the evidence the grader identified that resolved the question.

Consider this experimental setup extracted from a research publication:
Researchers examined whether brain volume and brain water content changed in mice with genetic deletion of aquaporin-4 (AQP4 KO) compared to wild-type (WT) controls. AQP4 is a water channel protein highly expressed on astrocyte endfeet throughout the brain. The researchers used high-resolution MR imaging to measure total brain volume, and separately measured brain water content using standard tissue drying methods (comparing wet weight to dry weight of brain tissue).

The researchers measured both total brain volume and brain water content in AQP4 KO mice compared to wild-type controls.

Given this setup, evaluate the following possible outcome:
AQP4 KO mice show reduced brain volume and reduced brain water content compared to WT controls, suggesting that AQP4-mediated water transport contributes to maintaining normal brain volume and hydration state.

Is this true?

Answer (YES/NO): NO